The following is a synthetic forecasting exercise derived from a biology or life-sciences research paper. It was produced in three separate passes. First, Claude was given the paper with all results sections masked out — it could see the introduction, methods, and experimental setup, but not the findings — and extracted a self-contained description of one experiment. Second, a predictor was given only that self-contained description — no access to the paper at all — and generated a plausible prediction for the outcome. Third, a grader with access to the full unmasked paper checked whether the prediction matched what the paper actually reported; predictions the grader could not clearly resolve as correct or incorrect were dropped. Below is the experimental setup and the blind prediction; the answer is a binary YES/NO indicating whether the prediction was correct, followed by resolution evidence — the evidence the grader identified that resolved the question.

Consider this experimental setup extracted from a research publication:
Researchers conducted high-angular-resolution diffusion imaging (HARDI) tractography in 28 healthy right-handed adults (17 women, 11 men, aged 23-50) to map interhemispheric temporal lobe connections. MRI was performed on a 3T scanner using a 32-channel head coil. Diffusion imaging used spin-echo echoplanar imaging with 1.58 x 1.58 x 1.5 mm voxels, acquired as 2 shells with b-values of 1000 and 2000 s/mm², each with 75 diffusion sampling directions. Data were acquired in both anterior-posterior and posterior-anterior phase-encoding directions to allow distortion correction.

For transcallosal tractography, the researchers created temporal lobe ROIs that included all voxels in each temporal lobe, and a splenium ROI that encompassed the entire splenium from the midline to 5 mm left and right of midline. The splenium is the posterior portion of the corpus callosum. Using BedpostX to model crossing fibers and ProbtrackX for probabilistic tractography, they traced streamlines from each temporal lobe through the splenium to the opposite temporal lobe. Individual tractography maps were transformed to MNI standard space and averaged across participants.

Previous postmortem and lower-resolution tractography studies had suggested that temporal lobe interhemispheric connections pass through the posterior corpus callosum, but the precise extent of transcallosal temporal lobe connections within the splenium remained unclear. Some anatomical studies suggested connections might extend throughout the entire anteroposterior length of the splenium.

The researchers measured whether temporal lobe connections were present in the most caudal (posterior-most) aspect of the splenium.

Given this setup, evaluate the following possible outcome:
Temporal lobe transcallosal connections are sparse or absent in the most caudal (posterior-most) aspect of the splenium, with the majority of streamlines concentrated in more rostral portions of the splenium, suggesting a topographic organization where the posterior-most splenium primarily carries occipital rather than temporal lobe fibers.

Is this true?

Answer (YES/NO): YES